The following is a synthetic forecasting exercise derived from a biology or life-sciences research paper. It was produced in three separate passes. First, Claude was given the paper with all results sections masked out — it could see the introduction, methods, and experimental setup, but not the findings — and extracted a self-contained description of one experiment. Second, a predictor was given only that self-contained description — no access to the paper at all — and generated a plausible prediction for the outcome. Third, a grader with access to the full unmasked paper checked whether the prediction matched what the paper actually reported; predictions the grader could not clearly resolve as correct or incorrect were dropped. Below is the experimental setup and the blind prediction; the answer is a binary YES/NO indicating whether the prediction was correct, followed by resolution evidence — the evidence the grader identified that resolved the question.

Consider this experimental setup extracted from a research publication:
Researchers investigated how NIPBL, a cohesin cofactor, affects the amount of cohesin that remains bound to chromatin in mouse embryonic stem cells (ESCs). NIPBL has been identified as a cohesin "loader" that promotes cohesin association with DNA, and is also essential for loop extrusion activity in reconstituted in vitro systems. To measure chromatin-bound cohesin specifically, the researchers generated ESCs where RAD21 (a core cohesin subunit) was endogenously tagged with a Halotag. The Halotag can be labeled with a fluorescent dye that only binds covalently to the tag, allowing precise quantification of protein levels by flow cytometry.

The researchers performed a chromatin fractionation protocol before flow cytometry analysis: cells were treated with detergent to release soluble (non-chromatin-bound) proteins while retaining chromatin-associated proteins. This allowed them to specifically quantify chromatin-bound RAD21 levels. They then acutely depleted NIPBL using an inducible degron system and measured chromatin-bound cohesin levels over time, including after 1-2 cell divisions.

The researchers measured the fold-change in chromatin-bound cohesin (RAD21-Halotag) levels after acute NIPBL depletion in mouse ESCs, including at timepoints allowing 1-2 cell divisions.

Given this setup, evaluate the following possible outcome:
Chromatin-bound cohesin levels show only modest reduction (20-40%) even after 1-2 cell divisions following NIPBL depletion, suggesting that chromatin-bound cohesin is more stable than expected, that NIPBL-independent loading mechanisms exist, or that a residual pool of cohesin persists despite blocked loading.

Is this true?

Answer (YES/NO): NO